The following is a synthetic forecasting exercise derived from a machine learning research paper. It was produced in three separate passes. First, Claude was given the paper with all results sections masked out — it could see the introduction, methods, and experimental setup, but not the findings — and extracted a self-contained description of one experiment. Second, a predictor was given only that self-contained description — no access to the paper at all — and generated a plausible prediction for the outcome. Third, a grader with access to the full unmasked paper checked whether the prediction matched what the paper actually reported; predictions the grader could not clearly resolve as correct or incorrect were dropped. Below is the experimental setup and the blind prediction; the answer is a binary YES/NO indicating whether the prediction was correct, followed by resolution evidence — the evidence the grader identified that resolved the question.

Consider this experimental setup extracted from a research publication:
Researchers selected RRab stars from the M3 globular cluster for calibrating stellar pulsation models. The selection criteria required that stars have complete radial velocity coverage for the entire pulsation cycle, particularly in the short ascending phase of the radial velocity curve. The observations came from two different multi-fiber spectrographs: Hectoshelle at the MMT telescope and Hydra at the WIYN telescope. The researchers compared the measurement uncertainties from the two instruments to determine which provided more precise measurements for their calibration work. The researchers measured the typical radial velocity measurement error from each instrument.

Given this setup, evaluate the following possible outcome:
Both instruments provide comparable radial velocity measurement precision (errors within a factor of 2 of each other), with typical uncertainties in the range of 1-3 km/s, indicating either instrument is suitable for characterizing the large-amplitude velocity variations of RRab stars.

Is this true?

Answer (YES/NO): NO